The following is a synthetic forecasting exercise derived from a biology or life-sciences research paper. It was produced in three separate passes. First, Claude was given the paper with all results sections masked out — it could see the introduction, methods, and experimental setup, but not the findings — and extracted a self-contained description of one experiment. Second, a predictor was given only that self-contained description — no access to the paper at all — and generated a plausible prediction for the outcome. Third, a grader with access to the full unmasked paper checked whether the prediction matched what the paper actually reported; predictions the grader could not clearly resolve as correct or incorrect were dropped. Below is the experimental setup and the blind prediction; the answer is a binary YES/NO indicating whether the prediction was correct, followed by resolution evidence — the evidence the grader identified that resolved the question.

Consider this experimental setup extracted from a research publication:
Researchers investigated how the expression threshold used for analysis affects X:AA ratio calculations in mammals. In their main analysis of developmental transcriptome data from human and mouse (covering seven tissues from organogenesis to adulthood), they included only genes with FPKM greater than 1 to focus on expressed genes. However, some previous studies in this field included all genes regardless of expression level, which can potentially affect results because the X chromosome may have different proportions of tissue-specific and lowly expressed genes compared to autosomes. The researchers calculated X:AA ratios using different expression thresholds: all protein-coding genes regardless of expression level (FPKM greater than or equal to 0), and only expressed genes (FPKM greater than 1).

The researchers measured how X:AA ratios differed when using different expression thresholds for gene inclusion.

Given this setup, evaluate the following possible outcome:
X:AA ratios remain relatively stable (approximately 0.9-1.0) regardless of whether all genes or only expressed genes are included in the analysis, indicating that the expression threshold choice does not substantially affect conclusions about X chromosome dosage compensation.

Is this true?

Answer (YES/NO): NO